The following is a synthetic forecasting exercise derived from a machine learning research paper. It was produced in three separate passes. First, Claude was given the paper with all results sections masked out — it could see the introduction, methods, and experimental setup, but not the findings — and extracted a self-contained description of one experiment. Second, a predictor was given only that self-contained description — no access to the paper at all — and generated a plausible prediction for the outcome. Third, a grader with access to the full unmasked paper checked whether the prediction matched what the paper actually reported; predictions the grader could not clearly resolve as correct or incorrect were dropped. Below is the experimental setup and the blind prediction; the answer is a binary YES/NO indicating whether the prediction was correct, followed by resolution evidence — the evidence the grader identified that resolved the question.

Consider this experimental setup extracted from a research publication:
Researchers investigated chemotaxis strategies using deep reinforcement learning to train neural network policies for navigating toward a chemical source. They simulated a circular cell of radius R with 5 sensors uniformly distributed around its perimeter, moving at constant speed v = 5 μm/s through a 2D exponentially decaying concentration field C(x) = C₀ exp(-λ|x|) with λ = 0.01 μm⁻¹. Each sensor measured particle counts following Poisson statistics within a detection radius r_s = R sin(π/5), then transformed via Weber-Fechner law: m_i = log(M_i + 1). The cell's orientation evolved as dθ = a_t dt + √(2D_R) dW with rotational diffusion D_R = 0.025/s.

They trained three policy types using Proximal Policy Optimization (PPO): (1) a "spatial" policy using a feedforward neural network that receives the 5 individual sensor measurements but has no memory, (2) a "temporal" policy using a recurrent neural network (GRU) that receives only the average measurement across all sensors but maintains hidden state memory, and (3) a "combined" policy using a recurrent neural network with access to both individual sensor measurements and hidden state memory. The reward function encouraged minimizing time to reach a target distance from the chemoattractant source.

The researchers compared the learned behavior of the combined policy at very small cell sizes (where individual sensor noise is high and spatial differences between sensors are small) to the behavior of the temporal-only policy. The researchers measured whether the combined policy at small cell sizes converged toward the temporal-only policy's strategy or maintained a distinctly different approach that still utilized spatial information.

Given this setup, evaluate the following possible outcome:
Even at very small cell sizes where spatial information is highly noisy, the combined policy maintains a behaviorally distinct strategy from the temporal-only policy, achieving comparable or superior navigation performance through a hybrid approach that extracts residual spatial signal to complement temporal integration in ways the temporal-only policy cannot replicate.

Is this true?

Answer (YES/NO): NO